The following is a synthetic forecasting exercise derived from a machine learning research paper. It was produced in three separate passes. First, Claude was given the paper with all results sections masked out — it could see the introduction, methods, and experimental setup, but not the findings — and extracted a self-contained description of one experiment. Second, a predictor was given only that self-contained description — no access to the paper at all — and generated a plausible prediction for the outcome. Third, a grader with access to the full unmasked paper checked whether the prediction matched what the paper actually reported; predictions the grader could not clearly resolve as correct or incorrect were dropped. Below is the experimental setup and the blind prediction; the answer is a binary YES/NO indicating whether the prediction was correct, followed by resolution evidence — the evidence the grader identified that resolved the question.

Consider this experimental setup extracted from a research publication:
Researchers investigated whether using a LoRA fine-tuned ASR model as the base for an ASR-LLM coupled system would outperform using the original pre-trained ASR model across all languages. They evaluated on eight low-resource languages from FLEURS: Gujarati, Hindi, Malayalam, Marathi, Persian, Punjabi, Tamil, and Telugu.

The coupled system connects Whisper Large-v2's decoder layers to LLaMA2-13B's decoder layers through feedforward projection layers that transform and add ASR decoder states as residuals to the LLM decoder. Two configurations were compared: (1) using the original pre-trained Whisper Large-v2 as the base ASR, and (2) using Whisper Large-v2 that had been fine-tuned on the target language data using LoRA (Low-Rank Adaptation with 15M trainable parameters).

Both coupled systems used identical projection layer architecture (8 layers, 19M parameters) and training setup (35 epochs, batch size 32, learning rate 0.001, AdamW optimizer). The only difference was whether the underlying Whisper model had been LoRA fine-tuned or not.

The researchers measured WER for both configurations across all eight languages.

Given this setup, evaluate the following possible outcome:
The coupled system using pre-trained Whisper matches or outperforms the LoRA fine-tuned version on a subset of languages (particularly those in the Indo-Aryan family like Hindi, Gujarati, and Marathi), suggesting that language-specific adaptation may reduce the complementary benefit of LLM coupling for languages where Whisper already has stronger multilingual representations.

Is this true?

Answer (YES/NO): NO